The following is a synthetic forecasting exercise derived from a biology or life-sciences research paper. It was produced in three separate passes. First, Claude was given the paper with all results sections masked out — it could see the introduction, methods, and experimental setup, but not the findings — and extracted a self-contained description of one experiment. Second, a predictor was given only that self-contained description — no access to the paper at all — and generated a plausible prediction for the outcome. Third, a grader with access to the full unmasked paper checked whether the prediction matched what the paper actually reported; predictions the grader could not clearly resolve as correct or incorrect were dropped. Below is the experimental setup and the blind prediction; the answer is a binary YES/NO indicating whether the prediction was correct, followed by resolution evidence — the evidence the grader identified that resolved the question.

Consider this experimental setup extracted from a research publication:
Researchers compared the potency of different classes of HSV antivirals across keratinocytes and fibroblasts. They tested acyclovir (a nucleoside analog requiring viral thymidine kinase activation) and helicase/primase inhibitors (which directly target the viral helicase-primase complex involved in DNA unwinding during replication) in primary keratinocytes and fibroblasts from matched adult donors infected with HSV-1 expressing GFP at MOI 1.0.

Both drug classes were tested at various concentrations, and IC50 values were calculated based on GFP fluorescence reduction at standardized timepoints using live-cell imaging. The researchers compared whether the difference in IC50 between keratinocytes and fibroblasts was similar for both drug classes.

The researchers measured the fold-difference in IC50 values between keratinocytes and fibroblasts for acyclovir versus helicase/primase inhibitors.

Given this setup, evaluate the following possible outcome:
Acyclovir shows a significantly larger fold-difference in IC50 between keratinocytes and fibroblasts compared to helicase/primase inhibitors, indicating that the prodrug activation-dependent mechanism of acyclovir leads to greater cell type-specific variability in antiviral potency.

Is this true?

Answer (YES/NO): YES